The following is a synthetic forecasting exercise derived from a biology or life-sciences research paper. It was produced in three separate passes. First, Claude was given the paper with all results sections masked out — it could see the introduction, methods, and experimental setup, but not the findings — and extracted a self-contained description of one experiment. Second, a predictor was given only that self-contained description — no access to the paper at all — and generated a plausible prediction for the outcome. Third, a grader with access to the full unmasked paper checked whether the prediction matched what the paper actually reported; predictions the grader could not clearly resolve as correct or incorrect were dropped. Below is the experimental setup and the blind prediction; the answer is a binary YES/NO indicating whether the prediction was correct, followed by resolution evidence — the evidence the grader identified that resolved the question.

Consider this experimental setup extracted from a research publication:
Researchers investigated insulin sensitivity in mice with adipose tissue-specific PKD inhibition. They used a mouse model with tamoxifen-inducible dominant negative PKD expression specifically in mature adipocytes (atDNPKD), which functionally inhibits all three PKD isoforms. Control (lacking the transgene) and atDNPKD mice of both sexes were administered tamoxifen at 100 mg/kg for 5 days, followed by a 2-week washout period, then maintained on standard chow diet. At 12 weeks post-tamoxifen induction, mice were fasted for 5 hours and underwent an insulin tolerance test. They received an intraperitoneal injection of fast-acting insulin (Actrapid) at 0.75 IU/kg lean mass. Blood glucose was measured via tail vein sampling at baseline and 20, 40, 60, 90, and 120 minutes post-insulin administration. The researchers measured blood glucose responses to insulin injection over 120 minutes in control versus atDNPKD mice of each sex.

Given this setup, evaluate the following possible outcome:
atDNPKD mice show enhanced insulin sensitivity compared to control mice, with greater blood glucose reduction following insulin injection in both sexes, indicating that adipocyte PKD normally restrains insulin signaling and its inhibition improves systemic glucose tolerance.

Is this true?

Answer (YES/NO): NO